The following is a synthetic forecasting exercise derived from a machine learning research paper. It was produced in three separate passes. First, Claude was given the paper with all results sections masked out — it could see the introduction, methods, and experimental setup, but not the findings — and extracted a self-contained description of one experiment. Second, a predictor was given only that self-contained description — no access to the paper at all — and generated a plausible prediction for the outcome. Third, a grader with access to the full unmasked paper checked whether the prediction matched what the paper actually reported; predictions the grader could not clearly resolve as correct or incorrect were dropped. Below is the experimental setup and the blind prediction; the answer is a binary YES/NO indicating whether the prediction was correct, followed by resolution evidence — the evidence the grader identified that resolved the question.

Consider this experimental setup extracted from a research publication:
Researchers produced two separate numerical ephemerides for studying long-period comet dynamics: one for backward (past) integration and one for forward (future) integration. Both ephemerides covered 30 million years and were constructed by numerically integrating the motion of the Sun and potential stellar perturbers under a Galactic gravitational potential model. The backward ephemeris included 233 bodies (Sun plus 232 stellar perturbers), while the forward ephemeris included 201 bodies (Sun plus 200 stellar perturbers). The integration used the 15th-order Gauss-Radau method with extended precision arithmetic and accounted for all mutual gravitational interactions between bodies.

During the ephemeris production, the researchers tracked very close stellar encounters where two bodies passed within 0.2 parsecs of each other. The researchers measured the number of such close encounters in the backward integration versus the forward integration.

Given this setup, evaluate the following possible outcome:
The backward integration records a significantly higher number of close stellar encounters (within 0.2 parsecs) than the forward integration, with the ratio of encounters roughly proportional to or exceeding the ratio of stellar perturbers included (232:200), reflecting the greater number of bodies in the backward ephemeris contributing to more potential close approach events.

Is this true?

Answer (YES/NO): NO